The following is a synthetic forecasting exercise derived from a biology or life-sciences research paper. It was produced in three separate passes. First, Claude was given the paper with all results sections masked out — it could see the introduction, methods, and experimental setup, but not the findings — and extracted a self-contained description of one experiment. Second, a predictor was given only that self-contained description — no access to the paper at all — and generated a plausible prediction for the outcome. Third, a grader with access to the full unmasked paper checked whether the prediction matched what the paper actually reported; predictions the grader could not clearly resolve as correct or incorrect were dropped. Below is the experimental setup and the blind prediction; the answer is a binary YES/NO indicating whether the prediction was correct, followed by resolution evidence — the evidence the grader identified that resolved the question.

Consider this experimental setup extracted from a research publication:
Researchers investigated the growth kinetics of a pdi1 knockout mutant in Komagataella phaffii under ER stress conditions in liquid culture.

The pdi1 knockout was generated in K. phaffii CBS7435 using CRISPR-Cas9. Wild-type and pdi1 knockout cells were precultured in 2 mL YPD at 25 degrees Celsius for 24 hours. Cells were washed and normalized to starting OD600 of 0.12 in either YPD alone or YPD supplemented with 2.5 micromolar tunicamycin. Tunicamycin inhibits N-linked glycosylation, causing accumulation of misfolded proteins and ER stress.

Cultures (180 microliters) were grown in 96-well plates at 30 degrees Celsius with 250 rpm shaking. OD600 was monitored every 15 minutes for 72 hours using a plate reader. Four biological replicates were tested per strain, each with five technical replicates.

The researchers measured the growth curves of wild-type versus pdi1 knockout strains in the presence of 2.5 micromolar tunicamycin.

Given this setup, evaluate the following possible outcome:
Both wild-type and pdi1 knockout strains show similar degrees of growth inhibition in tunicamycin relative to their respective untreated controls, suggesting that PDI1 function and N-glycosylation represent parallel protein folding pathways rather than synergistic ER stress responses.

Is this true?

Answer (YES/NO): NO